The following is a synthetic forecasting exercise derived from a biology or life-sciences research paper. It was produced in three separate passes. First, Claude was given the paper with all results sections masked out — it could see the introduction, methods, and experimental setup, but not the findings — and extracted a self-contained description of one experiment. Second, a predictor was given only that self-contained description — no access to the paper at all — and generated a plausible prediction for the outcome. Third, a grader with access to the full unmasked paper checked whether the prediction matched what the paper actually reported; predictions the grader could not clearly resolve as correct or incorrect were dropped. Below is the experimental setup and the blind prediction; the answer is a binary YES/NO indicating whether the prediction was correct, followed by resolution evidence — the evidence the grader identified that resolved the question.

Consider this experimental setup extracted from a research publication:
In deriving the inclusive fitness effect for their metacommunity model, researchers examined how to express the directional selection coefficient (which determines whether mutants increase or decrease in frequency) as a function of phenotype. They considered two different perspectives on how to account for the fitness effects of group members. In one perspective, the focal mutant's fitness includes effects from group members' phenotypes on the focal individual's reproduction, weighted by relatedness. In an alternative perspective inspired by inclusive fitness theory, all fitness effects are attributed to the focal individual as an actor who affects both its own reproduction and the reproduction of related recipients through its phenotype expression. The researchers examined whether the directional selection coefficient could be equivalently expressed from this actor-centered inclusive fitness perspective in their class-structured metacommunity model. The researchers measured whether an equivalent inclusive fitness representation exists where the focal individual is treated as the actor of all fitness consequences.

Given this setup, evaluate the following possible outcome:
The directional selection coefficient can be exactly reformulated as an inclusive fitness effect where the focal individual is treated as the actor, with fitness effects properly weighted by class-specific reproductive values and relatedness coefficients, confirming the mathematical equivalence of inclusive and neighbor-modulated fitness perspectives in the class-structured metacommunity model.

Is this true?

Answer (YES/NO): YES